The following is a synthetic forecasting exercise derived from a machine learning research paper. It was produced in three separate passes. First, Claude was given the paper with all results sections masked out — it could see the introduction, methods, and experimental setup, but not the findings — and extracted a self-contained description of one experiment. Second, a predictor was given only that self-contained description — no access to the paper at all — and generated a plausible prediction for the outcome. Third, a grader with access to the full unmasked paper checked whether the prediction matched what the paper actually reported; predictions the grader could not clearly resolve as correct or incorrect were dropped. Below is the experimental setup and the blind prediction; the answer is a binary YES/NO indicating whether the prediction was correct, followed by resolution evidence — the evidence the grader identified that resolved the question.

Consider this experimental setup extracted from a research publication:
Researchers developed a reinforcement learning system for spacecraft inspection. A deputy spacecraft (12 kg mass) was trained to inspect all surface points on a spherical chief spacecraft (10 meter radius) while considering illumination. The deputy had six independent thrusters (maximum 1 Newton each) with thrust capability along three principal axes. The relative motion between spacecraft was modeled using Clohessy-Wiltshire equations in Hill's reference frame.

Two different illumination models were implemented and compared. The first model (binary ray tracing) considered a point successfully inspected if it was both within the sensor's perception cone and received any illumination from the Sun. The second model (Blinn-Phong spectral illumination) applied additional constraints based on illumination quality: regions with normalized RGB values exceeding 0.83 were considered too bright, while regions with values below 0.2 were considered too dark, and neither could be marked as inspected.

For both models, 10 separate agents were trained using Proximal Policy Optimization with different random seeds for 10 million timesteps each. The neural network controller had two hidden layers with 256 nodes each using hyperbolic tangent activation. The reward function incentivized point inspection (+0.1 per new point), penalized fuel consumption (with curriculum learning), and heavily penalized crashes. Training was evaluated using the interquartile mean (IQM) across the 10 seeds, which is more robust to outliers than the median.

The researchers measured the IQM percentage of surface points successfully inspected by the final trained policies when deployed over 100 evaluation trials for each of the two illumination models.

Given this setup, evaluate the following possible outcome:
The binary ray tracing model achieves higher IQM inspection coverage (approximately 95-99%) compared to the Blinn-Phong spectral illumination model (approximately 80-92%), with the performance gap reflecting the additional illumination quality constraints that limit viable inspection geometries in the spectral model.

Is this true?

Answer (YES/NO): NO